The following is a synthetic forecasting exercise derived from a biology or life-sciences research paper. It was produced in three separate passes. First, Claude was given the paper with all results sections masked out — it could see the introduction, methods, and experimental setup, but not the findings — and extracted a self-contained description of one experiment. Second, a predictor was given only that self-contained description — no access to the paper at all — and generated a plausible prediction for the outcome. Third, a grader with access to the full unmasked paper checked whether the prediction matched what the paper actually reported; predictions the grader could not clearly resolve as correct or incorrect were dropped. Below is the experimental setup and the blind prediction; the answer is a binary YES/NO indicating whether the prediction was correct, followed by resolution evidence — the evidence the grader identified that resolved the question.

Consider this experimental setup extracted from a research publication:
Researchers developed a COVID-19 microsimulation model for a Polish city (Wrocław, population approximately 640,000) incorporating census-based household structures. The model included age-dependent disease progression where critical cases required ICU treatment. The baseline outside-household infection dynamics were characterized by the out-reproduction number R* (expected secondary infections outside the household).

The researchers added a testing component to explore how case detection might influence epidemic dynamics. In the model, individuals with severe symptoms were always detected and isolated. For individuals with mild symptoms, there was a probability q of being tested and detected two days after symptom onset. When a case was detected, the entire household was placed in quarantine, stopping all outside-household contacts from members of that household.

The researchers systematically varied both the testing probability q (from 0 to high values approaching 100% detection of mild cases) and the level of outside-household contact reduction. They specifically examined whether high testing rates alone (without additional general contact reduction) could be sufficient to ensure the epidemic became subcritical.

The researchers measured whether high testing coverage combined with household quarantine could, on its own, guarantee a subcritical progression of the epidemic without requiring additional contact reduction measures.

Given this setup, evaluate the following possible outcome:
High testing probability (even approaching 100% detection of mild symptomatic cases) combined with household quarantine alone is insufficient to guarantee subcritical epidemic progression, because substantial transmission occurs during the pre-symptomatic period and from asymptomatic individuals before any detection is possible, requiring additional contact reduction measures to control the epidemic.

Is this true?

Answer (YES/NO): YES